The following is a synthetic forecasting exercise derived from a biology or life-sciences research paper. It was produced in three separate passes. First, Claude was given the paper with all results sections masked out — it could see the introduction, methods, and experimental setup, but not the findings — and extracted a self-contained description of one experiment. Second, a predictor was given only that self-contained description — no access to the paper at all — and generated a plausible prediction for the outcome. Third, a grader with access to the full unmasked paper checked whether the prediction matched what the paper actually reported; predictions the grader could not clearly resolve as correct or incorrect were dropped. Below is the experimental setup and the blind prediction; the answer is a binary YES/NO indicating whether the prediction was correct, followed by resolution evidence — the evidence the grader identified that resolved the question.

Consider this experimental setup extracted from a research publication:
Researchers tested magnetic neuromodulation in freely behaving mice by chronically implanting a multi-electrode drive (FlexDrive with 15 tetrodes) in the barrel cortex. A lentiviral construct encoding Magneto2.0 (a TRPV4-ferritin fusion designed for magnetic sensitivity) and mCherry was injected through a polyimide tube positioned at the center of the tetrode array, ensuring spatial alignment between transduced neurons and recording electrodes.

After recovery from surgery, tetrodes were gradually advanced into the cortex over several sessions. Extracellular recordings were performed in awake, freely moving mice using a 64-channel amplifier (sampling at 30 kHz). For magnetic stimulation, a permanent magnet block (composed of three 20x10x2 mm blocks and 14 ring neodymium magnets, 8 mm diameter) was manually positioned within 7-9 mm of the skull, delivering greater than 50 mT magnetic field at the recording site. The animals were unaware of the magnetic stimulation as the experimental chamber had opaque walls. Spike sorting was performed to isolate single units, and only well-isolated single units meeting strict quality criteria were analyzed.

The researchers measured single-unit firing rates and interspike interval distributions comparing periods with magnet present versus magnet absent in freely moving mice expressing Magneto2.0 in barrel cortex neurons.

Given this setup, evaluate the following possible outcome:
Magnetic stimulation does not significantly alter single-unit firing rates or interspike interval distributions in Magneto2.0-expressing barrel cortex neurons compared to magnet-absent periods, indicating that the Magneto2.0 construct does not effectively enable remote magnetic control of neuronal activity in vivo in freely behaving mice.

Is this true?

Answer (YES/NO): YES